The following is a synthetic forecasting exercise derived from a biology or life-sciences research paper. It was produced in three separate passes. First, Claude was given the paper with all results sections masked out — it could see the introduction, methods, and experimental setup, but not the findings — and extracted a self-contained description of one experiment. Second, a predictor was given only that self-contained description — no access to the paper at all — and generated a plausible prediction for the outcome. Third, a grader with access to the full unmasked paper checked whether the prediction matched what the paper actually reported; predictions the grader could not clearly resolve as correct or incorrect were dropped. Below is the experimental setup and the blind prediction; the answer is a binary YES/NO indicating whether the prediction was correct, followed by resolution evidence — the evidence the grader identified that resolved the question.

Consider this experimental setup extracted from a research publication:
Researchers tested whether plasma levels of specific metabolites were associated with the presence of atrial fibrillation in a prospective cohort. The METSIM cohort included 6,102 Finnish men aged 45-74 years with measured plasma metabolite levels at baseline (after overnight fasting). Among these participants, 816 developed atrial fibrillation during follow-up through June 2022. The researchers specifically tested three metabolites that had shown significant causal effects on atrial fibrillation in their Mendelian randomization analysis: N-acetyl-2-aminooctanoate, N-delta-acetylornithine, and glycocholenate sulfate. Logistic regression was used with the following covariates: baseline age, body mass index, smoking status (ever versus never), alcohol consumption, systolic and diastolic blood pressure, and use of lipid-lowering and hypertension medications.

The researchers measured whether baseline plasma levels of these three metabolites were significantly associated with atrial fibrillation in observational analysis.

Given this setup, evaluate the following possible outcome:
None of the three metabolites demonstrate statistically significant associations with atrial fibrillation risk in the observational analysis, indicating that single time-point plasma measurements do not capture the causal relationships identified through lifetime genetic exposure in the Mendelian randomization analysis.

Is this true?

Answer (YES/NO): NO